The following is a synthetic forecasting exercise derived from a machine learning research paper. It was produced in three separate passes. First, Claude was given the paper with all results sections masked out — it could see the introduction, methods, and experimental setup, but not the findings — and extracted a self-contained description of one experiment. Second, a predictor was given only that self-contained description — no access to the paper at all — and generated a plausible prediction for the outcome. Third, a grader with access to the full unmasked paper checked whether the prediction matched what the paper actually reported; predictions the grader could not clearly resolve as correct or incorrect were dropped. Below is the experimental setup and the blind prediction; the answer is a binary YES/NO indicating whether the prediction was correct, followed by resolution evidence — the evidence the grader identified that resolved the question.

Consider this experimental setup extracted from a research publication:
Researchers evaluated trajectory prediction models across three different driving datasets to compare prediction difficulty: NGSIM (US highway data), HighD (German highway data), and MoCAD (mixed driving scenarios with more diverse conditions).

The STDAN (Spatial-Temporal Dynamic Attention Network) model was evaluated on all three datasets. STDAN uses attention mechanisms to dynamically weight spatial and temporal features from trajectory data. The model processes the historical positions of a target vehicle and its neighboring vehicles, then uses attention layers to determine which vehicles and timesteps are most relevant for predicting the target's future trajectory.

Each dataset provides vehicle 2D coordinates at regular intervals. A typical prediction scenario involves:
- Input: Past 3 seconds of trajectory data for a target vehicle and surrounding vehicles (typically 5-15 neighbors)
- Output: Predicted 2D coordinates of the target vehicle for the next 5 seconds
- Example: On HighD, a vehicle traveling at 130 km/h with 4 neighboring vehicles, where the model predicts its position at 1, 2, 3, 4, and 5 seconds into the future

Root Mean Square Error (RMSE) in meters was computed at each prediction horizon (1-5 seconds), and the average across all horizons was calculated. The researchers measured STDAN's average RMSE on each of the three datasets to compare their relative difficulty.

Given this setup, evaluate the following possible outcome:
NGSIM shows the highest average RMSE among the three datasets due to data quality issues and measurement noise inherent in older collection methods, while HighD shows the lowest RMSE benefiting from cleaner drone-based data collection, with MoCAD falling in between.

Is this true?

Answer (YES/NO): YES